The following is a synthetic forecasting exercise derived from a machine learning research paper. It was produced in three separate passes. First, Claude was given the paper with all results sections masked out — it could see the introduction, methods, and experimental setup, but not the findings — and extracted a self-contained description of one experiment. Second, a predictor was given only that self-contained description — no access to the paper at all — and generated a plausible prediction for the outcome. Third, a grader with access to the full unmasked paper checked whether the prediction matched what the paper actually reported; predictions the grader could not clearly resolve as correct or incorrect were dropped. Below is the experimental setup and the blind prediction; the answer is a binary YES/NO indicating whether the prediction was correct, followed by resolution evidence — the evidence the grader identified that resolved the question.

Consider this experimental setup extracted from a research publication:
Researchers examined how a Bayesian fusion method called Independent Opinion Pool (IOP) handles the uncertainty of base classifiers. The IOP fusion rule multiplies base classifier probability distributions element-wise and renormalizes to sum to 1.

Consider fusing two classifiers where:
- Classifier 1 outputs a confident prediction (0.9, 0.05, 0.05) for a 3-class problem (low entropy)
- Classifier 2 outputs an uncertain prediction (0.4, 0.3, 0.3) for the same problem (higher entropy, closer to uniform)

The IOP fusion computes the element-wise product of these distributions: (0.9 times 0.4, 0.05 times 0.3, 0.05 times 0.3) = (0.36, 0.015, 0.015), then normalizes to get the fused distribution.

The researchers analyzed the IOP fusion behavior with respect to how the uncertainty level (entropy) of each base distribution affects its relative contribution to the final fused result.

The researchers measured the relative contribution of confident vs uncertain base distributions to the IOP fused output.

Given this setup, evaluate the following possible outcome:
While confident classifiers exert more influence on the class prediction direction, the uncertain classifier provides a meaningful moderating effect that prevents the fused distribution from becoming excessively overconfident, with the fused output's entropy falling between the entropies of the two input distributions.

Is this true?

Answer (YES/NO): NO